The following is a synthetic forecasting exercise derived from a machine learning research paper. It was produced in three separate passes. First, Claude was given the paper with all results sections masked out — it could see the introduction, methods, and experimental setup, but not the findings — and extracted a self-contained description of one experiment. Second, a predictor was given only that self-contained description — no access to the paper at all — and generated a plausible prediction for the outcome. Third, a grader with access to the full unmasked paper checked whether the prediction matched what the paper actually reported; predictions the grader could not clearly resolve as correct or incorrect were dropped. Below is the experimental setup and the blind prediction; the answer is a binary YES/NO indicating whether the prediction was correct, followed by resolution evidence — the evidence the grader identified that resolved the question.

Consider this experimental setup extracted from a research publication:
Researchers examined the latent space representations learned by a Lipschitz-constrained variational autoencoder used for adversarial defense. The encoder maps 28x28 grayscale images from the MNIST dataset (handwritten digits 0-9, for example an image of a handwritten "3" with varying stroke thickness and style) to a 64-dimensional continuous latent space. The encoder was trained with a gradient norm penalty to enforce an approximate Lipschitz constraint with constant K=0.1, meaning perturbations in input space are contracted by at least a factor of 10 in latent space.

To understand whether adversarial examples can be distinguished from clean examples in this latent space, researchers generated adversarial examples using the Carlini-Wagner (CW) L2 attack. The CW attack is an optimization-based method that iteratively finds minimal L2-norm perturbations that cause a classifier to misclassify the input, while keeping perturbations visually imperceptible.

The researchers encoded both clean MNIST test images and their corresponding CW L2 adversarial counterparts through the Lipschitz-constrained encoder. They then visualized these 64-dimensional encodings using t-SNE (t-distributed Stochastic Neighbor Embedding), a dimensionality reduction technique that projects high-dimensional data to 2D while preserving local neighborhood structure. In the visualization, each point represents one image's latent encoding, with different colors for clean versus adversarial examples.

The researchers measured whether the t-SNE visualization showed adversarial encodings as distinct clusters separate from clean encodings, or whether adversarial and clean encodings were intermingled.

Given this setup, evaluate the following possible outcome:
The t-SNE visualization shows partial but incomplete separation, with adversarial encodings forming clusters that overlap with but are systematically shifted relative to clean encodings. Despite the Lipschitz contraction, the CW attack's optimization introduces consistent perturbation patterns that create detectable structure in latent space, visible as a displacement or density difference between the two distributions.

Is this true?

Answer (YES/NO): NO